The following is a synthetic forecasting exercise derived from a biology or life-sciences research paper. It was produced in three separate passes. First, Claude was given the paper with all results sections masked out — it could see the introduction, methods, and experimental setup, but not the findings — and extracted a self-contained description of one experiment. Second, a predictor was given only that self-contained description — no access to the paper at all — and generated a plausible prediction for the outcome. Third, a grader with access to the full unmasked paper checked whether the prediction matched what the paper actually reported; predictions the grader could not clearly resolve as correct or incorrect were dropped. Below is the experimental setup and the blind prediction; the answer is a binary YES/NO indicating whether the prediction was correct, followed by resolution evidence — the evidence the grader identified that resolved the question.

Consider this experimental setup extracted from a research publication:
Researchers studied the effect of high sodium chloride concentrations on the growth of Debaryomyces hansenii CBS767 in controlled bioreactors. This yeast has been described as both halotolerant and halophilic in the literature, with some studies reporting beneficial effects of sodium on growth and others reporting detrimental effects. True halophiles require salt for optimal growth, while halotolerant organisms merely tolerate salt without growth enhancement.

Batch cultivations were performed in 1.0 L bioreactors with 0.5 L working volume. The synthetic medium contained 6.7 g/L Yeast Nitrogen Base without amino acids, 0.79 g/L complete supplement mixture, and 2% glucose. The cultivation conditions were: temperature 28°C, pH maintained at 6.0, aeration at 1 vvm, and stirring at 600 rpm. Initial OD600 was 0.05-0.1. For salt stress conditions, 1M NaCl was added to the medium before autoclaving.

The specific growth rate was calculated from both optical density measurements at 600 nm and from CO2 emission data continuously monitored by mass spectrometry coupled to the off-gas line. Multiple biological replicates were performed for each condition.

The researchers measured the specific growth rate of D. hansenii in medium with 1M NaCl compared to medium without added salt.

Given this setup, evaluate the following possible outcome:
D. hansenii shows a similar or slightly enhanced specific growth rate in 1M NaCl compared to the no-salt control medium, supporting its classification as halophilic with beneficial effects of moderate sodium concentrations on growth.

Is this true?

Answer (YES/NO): YES